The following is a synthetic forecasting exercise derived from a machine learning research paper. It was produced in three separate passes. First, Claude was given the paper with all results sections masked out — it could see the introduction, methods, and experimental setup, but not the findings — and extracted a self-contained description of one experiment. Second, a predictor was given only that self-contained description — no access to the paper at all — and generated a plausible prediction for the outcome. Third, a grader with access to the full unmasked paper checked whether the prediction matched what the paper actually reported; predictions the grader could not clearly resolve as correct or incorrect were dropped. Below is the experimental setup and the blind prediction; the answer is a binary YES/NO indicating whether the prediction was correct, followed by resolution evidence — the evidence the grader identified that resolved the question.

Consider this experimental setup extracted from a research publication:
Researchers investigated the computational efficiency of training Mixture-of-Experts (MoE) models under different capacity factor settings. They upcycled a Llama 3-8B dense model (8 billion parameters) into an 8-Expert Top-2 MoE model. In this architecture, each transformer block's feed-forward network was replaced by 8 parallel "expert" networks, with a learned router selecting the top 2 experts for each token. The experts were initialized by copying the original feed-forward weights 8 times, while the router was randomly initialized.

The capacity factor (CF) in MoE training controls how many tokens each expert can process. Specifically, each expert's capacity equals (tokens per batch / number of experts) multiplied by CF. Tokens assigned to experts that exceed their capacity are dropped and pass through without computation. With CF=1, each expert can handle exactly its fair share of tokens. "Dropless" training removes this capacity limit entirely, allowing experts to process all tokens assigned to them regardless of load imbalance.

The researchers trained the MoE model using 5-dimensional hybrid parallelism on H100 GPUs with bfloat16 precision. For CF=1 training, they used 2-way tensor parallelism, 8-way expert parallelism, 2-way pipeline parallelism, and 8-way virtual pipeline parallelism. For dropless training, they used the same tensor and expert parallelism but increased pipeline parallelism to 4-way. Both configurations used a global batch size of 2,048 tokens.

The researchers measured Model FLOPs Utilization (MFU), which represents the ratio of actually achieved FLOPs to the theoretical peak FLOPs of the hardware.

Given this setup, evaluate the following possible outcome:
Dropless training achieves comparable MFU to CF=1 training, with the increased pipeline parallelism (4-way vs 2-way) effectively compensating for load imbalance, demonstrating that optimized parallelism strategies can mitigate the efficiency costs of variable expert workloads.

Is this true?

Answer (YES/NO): NO